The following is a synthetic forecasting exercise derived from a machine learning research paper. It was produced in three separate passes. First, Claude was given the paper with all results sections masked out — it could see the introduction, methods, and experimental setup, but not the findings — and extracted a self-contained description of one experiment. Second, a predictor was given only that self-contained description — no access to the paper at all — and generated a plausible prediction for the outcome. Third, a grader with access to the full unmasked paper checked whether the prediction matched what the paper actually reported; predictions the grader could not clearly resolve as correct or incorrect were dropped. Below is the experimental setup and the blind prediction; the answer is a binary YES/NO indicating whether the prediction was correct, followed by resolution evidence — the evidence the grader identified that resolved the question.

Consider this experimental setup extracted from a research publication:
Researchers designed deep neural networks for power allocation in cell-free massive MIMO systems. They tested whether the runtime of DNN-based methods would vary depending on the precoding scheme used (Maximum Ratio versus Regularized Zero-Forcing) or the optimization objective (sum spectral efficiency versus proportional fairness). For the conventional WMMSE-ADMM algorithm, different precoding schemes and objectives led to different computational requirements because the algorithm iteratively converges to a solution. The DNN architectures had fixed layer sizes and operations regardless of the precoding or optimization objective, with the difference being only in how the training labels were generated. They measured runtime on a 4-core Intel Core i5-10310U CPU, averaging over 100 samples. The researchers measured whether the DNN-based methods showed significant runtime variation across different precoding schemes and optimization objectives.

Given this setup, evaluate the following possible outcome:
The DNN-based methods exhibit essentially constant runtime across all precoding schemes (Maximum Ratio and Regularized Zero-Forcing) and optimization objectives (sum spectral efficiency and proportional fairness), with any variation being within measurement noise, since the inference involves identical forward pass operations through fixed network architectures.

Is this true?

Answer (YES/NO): YES